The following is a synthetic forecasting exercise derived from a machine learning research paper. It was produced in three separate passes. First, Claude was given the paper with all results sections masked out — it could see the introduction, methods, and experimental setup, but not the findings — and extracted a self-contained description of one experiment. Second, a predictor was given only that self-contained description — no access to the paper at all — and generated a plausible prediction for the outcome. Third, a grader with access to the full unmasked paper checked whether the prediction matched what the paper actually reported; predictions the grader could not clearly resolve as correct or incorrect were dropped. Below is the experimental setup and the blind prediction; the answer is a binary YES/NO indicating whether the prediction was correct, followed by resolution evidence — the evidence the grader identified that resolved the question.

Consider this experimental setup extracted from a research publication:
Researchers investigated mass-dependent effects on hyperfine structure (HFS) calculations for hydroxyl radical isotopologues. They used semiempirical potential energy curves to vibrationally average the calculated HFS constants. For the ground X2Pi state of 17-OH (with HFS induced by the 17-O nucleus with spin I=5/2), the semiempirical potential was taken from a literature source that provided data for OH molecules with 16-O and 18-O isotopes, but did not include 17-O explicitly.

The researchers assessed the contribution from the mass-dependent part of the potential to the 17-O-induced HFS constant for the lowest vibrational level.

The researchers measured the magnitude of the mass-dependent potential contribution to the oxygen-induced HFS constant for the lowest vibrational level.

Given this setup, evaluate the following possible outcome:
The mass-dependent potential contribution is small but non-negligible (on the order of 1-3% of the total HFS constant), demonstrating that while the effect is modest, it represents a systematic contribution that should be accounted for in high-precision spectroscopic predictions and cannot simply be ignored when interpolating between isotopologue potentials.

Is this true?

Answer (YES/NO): NO